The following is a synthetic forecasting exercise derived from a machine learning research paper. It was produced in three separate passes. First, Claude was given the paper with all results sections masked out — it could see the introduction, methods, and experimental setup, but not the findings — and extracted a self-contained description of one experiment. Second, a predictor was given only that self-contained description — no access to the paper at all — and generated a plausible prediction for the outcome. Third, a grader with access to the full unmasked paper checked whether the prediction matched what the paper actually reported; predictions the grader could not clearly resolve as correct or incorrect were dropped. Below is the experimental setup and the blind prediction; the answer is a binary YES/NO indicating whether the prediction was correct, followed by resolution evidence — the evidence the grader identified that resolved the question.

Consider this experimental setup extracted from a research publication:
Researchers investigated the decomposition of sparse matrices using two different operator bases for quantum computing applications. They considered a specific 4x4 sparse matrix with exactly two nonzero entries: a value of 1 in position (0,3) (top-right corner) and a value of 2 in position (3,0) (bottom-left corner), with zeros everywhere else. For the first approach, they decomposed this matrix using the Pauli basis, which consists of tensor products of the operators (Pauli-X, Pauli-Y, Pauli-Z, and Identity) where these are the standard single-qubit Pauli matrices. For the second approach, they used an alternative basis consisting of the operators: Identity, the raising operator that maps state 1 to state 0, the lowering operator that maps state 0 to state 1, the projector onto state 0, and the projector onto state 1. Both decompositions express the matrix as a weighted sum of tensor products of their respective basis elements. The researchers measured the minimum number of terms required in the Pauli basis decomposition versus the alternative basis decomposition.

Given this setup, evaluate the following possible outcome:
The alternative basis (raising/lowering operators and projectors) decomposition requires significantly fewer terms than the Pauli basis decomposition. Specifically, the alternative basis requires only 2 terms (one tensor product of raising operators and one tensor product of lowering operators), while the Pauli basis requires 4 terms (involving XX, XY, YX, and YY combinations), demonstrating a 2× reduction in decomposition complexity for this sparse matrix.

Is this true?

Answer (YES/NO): YES